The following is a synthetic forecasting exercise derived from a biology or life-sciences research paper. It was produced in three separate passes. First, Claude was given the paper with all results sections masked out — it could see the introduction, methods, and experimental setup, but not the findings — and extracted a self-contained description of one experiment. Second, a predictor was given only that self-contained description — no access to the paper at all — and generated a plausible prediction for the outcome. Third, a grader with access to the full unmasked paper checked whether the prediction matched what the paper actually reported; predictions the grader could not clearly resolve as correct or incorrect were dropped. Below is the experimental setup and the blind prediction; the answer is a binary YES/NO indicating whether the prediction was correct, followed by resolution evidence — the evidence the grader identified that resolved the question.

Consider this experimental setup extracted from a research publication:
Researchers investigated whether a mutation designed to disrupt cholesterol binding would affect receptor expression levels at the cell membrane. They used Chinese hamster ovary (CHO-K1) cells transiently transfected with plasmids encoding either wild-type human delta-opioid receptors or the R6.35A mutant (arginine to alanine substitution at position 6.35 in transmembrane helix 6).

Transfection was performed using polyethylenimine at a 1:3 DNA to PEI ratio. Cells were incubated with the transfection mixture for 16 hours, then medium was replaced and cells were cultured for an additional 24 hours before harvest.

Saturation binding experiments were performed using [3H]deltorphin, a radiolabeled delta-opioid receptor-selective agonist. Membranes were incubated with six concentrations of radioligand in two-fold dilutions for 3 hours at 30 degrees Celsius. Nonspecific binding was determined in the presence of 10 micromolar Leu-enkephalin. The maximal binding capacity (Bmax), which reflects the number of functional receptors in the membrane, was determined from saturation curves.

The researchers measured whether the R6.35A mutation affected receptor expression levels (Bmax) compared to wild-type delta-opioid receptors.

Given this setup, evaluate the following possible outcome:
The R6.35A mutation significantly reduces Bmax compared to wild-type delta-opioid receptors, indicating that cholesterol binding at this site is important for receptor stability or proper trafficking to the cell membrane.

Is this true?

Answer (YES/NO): NO